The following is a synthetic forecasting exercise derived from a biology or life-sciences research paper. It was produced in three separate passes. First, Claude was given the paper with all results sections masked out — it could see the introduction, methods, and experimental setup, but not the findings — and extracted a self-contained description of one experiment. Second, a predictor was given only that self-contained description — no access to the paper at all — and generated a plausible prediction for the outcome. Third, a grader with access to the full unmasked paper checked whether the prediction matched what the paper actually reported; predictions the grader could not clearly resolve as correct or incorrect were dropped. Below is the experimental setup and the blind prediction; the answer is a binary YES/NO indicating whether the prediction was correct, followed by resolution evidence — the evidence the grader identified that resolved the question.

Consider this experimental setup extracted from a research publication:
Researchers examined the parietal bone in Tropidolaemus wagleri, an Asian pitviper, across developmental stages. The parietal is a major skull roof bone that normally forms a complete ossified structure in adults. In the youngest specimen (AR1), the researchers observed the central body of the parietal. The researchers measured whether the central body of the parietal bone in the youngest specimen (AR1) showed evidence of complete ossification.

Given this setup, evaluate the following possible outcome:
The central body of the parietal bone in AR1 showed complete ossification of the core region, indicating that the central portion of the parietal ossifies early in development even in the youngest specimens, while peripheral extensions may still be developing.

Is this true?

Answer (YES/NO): NO